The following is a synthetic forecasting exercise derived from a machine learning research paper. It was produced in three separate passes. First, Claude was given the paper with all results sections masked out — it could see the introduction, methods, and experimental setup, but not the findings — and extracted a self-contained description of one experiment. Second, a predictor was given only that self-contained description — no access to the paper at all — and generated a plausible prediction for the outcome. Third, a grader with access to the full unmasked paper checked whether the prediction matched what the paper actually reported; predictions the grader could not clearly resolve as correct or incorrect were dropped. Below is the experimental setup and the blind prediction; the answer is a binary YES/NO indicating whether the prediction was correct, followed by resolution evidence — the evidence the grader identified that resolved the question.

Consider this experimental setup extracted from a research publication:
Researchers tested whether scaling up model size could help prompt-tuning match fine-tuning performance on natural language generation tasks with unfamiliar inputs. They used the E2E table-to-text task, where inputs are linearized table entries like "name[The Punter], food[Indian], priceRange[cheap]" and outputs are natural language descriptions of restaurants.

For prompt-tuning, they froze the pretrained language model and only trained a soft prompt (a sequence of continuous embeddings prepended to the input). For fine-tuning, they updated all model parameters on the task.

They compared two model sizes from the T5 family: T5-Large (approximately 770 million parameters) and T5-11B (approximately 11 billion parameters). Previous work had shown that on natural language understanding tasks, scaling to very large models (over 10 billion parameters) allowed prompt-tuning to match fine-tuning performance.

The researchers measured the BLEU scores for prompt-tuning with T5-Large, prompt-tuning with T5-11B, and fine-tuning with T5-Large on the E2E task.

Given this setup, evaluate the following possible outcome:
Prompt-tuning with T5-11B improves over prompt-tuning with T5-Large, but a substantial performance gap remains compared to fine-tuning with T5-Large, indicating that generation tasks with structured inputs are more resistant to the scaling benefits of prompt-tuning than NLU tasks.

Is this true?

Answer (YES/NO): YES